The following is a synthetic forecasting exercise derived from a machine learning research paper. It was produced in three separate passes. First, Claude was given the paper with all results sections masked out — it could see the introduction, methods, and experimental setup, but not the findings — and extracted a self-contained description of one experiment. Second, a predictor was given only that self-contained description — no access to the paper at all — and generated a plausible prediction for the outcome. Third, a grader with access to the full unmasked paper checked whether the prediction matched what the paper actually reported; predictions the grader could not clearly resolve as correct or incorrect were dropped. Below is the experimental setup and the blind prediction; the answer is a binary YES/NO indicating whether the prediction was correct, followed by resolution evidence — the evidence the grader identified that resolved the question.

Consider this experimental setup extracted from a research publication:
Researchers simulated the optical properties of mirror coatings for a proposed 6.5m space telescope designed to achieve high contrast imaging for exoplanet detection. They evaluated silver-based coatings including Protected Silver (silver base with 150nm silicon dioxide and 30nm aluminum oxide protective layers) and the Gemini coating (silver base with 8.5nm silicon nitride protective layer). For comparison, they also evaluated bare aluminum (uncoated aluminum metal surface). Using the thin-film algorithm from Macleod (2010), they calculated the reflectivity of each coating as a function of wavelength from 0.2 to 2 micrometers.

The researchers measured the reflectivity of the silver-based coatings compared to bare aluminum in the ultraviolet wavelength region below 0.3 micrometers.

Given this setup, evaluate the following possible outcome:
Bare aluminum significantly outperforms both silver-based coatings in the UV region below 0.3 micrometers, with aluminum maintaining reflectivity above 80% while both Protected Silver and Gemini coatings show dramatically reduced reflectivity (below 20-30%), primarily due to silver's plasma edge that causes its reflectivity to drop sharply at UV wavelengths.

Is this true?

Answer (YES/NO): NO